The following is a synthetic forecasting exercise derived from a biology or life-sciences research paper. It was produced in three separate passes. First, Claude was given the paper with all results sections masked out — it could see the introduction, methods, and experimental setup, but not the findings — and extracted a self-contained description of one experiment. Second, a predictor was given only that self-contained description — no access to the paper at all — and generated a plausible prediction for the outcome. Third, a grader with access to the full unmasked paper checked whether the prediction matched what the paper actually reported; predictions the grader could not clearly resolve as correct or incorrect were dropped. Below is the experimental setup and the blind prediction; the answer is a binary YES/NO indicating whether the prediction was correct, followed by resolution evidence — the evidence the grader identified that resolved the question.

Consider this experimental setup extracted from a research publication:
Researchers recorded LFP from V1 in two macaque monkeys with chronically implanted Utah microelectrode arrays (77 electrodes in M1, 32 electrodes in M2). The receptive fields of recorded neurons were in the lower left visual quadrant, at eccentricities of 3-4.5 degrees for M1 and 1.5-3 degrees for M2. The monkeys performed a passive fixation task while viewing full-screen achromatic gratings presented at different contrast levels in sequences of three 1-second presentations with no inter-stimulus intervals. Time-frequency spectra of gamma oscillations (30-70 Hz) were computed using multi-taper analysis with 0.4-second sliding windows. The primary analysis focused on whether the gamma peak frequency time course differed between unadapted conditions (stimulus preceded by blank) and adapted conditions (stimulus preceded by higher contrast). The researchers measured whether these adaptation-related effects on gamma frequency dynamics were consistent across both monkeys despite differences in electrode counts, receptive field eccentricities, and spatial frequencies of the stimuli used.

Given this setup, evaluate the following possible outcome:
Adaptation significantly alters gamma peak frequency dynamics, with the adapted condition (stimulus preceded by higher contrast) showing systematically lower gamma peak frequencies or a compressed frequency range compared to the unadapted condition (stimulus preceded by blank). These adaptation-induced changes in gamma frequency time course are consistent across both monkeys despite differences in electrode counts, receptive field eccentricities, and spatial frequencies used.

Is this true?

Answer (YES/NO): NO